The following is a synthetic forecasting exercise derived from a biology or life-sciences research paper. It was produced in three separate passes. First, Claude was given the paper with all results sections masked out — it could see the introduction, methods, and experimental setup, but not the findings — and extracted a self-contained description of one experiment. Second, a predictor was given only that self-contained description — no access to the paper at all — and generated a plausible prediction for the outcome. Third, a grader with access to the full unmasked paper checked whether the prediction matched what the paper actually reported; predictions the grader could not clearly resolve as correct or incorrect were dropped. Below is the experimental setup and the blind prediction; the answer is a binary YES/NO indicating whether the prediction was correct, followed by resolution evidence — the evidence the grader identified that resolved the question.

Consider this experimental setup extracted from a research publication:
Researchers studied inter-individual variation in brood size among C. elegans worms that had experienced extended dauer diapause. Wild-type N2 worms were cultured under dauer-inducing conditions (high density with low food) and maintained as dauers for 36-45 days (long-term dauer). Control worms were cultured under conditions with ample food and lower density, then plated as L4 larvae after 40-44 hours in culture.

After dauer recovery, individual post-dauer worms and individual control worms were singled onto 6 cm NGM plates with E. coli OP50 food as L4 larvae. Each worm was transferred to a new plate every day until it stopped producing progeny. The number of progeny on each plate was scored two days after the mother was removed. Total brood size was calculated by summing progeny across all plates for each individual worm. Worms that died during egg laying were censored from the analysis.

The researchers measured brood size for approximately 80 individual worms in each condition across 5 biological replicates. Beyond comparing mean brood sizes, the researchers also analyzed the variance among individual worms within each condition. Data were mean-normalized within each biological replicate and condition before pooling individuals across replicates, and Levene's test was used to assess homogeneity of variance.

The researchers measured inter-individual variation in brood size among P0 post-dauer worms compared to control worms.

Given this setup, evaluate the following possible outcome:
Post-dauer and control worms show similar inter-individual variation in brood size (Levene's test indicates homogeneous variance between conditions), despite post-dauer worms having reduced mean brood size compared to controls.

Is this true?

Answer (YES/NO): NO